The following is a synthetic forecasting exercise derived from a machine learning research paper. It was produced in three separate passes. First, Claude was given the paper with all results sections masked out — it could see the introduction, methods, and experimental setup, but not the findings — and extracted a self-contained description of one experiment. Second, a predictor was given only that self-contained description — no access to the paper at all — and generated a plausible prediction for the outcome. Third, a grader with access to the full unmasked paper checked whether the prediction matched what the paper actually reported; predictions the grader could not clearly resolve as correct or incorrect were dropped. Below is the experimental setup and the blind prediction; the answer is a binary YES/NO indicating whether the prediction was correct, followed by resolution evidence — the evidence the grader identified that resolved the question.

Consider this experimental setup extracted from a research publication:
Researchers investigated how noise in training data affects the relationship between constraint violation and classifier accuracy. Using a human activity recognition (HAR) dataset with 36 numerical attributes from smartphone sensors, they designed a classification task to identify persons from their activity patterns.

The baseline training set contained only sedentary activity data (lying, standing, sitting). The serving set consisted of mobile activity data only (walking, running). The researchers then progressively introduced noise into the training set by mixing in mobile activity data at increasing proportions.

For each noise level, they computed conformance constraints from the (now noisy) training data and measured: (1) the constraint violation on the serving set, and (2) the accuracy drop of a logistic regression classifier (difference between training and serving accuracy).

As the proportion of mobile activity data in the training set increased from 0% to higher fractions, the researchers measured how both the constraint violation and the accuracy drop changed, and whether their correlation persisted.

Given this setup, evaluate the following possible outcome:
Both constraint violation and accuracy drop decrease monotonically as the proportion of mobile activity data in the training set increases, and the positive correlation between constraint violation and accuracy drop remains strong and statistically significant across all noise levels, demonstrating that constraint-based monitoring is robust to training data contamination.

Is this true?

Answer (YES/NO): YES